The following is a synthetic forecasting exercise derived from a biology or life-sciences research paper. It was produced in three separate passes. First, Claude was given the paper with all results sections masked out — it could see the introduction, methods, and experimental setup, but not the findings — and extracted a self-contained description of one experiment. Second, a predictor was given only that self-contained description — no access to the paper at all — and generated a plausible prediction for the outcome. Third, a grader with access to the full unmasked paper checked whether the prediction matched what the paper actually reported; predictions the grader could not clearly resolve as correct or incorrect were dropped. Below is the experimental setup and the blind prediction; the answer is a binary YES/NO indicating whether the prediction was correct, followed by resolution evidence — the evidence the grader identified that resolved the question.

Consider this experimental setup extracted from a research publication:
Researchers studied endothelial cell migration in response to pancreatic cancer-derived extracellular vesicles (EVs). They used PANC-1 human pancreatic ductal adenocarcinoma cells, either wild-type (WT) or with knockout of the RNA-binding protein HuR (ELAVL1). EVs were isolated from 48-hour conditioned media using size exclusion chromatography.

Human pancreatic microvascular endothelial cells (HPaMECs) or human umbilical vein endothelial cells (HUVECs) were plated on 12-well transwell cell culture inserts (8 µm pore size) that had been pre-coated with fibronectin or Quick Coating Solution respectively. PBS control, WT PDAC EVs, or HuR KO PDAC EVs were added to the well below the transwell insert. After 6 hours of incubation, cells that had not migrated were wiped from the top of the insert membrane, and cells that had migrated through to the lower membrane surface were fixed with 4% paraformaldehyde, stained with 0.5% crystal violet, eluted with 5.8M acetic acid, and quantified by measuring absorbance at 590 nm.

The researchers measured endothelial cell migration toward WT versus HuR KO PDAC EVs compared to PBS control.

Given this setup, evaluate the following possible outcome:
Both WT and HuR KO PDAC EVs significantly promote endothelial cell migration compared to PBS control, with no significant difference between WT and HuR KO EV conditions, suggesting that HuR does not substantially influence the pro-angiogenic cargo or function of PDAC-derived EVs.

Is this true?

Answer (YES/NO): NO